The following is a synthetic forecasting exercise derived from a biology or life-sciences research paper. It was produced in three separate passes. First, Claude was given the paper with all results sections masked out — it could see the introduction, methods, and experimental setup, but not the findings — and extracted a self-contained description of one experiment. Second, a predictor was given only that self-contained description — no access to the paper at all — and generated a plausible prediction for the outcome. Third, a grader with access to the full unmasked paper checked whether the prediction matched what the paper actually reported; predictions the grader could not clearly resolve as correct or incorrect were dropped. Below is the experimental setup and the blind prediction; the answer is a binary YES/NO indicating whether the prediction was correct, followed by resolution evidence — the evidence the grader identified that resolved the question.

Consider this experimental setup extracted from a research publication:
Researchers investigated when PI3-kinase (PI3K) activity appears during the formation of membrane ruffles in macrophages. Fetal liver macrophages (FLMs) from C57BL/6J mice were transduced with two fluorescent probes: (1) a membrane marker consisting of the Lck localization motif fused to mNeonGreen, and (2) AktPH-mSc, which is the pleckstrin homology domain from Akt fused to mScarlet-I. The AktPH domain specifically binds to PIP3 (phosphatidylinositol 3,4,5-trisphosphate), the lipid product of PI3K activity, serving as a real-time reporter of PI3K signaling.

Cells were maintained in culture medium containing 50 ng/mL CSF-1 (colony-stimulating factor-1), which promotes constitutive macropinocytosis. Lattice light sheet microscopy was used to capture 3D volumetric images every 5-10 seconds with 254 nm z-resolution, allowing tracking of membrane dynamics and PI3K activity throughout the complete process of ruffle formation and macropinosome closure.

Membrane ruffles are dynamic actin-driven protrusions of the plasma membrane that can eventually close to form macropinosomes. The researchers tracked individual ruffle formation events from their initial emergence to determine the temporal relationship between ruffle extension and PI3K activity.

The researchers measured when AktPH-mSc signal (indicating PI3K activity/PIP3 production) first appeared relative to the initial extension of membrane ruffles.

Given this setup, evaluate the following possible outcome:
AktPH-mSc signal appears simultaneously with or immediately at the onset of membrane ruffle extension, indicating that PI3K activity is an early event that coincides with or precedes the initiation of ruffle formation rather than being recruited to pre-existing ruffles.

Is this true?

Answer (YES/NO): YES